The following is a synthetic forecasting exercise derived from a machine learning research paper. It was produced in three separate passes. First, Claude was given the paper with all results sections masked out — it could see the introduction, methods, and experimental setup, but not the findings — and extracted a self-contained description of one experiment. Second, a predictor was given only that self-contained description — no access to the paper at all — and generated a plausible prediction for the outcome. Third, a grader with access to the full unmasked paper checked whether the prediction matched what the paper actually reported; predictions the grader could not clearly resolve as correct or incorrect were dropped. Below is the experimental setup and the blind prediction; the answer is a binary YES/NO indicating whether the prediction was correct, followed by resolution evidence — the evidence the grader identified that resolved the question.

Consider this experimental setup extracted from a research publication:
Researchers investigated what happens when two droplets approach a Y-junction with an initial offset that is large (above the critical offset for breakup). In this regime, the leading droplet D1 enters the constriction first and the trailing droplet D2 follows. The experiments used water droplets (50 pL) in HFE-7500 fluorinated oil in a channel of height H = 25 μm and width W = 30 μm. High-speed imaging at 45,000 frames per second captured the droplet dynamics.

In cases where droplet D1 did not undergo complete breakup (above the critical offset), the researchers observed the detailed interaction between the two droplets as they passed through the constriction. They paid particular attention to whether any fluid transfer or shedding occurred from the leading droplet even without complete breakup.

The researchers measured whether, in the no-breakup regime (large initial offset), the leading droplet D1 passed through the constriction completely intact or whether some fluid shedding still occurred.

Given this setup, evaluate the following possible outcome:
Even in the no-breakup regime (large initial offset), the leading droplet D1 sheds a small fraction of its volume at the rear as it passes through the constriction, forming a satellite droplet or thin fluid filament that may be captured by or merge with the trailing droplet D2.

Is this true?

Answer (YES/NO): NO